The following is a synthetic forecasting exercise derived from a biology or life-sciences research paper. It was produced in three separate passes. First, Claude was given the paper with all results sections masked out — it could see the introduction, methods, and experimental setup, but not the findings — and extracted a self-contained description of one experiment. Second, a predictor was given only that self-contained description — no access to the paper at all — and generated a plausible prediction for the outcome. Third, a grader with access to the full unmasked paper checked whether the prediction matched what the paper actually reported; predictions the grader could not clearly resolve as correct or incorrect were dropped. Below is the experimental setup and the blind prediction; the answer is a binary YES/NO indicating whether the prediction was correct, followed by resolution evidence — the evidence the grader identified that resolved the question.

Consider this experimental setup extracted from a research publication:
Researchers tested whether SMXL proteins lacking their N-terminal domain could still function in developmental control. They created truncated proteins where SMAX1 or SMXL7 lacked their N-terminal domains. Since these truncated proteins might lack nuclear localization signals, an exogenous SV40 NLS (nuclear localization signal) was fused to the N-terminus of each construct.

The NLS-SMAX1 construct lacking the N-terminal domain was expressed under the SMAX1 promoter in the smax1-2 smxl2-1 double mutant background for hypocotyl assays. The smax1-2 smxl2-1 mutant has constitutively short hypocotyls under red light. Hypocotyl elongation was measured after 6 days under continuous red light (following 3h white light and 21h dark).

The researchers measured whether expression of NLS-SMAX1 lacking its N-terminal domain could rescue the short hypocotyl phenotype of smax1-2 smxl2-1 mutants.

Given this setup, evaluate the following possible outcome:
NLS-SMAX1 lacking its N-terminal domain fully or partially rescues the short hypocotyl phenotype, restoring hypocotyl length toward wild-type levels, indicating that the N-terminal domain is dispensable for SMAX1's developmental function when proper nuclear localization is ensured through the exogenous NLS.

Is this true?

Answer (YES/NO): NO